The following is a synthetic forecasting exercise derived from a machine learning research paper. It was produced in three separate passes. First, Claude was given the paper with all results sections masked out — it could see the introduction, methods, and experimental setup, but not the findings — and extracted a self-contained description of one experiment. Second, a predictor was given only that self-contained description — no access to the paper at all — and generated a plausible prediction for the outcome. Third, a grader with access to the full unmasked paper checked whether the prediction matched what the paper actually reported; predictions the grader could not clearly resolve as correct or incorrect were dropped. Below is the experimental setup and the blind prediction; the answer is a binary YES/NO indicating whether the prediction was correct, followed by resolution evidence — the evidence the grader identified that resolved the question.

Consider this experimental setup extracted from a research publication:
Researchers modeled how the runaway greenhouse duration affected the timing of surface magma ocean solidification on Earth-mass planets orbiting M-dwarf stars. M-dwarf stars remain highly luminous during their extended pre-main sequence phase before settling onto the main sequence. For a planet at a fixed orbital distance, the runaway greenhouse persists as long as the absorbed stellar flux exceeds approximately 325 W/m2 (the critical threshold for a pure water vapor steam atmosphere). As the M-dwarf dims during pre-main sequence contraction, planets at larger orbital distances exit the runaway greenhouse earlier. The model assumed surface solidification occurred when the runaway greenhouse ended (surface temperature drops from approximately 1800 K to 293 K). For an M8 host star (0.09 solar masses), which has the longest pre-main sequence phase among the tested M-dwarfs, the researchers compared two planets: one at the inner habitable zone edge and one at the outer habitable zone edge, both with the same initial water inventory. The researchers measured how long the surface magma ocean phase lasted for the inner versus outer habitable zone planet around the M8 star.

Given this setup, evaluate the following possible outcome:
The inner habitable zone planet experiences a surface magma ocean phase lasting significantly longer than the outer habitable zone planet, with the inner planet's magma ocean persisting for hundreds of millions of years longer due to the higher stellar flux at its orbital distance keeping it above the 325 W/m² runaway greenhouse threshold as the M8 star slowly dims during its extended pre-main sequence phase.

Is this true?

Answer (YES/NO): YES